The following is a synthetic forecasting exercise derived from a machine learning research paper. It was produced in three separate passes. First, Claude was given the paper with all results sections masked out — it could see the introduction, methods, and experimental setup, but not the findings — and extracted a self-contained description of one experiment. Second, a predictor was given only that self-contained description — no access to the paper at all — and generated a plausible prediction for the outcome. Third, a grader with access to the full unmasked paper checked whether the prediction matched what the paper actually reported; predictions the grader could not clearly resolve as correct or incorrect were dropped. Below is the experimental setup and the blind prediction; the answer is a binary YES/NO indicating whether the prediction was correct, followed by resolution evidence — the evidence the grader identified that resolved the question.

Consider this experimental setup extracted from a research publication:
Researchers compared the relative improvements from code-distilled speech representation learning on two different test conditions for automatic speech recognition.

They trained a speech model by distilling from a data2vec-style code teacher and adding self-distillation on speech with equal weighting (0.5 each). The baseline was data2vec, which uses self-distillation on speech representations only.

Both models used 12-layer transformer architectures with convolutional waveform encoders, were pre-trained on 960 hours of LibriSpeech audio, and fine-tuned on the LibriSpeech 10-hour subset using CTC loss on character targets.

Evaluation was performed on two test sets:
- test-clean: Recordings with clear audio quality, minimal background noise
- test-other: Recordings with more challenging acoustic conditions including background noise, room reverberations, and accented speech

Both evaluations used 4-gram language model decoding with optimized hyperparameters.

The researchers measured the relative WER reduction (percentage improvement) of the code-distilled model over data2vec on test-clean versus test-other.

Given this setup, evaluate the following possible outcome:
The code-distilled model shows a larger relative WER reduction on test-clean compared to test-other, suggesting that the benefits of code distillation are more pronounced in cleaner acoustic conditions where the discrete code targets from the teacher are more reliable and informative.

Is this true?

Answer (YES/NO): NO